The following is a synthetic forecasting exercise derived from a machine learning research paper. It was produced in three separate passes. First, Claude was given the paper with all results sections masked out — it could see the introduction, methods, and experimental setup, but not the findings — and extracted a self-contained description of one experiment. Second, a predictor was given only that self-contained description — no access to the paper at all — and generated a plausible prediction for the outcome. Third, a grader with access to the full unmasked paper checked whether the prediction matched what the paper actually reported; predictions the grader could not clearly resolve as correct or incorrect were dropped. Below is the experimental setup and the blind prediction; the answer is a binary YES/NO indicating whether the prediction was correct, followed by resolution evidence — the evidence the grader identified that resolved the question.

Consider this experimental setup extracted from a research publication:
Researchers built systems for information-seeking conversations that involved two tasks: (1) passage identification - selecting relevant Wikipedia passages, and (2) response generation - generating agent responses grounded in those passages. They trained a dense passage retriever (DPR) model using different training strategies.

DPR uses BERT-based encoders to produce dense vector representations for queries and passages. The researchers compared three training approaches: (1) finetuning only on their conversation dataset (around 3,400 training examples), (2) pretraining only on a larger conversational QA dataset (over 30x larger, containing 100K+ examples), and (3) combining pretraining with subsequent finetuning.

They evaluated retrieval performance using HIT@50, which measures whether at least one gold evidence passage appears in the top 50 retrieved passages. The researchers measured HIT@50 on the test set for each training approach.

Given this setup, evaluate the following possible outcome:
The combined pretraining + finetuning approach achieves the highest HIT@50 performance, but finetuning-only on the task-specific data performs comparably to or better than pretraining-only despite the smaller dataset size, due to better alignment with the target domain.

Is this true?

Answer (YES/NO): NO